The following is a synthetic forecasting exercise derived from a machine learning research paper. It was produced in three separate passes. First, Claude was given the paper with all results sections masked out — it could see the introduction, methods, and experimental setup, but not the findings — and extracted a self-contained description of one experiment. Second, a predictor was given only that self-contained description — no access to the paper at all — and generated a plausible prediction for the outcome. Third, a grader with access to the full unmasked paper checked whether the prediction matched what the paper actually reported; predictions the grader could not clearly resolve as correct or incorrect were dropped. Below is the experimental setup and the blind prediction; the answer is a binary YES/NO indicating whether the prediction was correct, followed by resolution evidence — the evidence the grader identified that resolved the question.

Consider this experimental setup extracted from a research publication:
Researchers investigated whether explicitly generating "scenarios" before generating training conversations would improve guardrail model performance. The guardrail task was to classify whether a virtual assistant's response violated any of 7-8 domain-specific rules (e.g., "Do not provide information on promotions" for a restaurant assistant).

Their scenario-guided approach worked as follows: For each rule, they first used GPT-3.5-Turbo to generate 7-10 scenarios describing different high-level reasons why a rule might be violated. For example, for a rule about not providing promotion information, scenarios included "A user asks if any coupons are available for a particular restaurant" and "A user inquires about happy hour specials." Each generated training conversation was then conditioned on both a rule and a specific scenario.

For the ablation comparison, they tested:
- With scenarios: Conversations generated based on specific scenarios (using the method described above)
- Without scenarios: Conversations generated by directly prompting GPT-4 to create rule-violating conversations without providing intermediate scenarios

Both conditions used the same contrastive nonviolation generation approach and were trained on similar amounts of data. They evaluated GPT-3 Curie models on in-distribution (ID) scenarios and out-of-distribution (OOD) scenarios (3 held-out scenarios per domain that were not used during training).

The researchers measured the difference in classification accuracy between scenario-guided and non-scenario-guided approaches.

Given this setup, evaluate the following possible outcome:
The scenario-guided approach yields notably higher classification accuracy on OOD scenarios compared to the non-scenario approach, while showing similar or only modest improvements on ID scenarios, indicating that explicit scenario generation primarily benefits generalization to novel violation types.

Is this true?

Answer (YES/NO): NO